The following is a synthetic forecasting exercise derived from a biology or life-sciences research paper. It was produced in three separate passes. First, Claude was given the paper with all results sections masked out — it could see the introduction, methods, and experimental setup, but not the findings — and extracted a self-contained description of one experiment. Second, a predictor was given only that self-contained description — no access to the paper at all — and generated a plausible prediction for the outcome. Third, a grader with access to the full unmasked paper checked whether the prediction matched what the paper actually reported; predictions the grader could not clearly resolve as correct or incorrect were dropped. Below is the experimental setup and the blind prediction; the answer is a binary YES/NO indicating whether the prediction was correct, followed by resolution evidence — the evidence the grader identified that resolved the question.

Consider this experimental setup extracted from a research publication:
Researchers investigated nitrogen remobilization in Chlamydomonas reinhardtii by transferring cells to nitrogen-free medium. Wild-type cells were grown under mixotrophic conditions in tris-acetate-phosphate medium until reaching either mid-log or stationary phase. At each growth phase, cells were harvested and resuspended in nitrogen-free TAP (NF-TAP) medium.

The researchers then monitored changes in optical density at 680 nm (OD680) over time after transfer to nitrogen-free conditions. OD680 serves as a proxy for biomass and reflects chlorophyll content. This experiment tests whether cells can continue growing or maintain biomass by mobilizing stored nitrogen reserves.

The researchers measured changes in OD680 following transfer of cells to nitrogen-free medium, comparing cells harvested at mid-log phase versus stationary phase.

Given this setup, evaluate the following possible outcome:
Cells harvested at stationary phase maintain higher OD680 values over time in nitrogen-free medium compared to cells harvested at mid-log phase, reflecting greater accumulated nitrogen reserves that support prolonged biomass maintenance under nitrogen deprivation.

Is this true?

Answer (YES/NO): NO